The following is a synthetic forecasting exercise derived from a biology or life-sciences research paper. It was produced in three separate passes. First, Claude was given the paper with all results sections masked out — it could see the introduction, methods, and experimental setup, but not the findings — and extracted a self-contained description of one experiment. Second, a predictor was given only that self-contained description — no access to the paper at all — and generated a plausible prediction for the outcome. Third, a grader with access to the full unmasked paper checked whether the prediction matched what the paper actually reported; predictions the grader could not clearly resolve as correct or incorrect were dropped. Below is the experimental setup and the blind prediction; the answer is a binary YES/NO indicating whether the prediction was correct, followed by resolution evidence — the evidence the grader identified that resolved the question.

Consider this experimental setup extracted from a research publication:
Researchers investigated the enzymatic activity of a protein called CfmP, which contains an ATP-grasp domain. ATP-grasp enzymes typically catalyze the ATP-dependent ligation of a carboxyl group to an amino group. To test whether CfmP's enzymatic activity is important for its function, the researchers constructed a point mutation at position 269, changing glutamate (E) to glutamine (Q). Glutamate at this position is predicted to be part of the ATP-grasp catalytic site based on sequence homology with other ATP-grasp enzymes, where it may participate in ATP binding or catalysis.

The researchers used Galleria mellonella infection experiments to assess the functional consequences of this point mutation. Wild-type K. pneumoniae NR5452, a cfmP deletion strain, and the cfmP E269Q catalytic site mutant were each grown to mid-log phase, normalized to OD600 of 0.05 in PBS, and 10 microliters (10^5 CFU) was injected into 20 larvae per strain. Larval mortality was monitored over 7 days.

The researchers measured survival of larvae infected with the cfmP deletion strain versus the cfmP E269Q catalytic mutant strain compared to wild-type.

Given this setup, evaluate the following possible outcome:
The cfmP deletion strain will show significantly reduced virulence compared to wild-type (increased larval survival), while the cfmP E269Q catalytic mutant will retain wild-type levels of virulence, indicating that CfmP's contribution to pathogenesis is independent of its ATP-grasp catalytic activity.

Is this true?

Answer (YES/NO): NO